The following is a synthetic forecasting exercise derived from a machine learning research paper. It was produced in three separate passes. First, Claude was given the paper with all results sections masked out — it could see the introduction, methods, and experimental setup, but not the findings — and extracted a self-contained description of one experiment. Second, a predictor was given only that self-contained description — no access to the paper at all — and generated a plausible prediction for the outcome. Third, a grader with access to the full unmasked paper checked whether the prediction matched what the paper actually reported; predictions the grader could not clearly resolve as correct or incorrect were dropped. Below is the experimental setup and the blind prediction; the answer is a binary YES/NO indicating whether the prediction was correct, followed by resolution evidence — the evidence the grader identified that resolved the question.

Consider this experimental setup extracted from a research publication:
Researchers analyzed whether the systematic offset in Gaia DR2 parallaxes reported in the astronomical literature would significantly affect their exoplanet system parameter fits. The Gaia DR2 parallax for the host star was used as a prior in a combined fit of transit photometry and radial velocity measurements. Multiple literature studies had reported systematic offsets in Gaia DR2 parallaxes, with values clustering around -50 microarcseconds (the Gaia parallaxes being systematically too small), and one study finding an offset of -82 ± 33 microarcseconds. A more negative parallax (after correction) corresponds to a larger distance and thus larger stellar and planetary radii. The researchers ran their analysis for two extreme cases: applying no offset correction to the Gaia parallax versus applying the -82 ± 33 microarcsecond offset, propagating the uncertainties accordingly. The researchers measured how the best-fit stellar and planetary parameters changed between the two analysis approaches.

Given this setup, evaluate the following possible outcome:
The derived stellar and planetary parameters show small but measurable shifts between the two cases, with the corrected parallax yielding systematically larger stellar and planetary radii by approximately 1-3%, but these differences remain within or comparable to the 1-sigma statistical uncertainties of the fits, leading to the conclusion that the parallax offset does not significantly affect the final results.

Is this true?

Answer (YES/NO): YES